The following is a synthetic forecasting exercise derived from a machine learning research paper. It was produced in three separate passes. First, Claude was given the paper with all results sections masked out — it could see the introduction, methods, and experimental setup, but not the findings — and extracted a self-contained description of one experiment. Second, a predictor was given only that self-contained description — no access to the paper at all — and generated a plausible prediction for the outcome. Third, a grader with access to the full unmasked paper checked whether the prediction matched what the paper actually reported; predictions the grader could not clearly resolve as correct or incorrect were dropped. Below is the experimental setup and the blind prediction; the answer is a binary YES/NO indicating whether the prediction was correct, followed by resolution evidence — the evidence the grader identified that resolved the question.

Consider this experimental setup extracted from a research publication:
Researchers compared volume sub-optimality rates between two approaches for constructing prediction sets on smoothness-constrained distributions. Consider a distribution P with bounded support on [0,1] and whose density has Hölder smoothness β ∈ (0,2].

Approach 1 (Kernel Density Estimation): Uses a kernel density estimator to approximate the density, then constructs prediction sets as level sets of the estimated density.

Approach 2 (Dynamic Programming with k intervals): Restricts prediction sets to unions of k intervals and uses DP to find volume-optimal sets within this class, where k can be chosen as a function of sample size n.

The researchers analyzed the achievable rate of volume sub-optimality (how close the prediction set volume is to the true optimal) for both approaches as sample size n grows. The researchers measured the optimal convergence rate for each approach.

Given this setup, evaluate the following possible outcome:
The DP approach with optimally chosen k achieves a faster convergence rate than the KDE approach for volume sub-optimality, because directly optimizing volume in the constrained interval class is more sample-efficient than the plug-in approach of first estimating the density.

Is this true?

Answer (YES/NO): NO